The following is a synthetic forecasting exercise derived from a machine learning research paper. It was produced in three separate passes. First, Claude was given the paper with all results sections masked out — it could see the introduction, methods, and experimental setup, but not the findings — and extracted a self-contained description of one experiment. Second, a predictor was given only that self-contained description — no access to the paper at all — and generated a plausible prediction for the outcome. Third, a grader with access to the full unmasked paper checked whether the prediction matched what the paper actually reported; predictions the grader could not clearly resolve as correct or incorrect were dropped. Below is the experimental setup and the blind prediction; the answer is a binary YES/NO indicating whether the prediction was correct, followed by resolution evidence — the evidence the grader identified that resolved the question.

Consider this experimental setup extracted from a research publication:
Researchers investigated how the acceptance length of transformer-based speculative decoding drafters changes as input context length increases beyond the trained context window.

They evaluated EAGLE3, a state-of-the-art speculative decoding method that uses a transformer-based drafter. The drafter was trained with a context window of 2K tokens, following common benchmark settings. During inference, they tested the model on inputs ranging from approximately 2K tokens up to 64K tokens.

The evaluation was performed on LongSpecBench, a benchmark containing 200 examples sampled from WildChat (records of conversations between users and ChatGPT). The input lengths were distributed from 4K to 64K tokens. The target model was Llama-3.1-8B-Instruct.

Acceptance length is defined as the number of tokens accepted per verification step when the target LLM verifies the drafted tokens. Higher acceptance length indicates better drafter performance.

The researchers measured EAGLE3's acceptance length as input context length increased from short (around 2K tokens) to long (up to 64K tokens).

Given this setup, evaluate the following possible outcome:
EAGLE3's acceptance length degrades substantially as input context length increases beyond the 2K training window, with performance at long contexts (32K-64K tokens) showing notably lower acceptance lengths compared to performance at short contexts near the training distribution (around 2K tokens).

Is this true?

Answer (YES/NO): YES